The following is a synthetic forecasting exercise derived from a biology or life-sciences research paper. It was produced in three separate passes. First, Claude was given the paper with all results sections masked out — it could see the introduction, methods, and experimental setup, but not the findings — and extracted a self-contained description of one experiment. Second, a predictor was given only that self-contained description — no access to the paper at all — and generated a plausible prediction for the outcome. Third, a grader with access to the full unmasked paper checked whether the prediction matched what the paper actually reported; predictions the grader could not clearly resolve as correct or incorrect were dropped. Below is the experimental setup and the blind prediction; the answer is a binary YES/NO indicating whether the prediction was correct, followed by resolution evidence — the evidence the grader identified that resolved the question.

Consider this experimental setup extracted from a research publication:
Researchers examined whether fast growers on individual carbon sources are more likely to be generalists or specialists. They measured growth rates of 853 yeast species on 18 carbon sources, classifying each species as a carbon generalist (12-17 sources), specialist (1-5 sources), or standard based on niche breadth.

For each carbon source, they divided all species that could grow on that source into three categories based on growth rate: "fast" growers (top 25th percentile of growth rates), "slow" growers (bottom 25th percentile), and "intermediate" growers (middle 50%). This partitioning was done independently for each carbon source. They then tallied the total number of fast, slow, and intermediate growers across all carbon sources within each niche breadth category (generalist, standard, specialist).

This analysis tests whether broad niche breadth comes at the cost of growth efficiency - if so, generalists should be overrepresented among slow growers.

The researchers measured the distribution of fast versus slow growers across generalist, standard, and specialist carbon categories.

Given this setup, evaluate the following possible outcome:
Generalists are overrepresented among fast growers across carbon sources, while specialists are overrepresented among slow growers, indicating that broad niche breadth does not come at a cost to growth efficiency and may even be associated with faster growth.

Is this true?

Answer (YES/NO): YES